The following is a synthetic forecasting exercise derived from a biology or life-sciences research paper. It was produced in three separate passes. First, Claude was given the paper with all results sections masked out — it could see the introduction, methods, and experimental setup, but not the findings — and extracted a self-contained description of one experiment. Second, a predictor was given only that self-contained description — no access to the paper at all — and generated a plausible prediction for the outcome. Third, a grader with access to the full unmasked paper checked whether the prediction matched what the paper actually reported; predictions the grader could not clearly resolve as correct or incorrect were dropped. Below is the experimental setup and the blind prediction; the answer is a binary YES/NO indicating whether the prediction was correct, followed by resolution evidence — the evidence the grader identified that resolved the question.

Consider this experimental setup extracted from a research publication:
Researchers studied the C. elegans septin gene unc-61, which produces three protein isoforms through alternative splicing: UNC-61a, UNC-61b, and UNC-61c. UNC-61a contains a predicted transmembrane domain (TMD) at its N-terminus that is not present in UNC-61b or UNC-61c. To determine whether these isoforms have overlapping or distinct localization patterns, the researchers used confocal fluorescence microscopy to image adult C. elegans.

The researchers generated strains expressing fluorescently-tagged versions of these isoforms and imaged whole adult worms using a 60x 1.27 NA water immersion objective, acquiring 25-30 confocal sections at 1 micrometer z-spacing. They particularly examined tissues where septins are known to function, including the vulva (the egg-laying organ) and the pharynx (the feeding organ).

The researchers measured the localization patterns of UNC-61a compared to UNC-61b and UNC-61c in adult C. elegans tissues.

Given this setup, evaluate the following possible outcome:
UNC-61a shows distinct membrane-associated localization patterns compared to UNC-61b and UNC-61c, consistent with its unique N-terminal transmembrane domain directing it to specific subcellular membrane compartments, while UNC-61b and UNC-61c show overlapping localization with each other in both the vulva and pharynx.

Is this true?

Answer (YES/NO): NO